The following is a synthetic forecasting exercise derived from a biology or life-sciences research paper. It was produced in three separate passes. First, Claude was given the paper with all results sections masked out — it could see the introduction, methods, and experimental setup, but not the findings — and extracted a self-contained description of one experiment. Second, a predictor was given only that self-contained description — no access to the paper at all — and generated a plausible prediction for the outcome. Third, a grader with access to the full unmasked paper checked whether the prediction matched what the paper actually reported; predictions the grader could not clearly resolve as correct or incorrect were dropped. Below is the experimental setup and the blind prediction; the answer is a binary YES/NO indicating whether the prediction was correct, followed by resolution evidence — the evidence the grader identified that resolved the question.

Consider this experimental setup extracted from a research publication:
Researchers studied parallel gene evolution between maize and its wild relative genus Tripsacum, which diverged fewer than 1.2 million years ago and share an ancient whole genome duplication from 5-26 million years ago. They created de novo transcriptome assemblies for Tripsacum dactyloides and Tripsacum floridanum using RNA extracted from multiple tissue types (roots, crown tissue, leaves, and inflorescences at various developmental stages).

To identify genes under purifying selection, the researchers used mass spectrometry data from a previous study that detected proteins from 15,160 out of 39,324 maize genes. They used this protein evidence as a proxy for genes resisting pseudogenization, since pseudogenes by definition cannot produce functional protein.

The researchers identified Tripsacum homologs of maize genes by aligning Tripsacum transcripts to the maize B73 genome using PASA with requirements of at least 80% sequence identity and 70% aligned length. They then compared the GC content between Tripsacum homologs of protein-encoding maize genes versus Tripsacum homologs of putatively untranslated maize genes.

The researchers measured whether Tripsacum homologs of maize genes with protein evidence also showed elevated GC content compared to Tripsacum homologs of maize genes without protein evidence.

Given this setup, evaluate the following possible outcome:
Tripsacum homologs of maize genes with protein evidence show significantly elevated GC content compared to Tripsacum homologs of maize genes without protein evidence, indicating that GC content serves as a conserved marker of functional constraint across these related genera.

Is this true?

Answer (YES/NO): YES